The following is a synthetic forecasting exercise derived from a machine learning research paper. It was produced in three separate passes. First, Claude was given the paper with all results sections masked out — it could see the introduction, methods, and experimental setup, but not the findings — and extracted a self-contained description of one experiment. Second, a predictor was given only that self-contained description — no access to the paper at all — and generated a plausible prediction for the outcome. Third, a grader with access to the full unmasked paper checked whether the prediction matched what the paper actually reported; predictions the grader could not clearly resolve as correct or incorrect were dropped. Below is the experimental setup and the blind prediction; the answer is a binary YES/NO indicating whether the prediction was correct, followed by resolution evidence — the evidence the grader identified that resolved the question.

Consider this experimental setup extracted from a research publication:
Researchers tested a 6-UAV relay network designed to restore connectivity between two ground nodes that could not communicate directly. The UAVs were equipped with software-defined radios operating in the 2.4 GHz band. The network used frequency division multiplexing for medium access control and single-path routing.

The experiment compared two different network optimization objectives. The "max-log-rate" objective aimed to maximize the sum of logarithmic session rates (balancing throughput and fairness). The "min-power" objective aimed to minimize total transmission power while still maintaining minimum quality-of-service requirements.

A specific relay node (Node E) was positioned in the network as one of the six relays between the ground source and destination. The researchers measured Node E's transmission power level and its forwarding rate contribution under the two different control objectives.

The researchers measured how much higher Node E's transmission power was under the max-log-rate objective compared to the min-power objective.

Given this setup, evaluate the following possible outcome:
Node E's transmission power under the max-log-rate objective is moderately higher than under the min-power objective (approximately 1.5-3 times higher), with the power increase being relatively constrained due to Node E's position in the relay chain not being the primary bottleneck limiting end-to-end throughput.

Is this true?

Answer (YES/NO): NO